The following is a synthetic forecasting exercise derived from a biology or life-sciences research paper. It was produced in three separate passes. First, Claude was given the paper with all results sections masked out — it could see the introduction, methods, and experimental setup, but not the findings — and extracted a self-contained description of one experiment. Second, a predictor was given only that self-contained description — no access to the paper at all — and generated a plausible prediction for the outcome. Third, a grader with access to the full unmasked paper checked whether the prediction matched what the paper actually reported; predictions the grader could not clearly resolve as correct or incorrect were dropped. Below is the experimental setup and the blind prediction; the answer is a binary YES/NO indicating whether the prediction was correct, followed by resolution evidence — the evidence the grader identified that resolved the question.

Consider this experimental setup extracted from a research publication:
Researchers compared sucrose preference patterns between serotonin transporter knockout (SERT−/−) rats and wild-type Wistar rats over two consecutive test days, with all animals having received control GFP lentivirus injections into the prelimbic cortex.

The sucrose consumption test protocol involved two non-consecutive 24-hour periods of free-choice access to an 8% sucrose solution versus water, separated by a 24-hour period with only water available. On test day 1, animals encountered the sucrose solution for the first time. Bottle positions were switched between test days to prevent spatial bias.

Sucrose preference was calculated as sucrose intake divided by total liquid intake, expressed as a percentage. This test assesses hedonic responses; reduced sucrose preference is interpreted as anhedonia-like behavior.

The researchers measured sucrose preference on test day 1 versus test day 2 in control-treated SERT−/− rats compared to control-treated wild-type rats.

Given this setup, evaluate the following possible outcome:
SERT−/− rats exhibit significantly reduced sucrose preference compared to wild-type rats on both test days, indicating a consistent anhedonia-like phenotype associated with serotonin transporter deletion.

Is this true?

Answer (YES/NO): NO